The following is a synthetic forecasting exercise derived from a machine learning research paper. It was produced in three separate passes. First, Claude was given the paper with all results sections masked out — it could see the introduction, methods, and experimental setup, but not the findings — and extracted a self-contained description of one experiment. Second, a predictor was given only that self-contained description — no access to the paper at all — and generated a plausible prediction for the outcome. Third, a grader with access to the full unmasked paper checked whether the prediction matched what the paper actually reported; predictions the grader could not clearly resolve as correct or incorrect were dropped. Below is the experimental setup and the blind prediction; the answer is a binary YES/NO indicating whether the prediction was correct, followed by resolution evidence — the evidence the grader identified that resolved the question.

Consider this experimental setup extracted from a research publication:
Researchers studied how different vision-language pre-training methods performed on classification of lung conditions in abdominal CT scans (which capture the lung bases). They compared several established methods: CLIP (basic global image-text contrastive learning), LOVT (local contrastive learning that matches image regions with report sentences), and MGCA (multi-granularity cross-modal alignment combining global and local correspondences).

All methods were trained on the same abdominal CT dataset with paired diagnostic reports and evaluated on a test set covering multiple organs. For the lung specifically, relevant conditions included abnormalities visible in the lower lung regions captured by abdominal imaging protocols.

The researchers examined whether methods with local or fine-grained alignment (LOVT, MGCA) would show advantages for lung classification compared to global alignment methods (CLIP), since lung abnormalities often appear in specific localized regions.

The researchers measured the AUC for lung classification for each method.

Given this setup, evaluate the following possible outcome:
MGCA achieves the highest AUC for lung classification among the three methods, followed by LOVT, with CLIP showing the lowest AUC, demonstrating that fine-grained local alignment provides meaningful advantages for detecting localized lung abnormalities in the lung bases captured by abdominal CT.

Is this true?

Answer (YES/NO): NO